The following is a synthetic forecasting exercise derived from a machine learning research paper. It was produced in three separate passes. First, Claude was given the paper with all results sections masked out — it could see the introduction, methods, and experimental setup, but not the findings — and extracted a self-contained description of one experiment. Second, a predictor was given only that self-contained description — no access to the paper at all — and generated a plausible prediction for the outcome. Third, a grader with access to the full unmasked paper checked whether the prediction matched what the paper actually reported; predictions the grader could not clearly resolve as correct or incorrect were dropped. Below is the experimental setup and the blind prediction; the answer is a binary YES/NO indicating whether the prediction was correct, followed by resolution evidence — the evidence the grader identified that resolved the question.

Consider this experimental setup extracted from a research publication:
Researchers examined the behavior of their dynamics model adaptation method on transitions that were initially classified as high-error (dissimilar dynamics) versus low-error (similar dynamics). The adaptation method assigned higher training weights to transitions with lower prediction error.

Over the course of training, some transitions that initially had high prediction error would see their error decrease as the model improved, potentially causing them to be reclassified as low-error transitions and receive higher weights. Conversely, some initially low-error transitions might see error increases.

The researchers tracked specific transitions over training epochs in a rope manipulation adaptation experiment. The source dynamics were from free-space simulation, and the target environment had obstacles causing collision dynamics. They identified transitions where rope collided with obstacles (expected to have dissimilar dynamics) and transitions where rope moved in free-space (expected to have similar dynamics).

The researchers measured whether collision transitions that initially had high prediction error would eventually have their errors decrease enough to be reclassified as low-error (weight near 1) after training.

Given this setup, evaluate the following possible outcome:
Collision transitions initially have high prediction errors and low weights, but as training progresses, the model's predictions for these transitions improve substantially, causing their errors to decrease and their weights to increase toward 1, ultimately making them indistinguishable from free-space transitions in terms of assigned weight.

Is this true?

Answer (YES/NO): NO